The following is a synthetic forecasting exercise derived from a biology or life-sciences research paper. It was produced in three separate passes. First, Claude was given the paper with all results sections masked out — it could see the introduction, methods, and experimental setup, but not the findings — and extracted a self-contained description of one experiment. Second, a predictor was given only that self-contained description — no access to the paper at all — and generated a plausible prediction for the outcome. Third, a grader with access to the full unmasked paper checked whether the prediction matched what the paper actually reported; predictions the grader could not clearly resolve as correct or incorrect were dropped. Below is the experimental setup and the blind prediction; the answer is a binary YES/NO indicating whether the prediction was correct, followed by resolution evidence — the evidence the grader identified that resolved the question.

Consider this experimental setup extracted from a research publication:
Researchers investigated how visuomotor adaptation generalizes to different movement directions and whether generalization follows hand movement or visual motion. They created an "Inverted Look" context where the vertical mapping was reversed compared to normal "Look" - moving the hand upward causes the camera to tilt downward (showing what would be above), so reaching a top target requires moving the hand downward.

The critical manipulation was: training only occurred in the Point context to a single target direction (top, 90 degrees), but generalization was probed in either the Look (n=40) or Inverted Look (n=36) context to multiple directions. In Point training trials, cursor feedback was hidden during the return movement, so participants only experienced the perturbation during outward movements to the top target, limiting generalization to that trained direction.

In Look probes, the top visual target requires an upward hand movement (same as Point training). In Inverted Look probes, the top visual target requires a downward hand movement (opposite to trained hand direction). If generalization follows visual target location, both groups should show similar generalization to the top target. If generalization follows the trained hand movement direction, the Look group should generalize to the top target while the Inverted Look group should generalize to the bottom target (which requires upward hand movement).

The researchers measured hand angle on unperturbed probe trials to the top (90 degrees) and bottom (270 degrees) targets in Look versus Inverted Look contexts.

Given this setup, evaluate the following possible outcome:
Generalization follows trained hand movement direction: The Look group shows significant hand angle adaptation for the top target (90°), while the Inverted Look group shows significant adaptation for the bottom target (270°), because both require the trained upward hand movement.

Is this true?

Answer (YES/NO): YES